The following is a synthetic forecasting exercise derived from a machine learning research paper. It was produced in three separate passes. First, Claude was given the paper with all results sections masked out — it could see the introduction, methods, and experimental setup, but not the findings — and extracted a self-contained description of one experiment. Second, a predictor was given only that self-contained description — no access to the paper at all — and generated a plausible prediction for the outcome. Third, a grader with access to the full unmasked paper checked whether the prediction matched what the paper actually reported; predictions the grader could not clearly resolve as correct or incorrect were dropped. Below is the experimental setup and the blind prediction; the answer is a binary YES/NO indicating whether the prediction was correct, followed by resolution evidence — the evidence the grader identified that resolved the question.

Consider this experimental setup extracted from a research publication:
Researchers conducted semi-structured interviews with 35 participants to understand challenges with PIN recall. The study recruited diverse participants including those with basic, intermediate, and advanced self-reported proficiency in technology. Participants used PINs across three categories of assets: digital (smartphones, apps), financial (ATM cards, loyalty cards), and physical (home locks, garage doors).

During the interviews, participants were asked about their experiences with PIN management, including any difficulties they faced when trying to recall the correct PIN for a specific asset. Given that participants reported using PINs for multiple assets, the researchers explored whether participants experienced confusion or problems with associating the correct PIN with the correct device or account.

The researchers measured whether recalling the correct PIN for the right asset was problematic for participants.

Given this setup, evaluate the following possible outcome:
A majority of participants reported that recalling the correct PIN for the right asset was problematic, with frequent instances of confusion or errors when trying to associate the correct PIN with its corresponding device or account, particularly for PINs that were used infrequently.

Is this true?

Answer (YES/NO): NO